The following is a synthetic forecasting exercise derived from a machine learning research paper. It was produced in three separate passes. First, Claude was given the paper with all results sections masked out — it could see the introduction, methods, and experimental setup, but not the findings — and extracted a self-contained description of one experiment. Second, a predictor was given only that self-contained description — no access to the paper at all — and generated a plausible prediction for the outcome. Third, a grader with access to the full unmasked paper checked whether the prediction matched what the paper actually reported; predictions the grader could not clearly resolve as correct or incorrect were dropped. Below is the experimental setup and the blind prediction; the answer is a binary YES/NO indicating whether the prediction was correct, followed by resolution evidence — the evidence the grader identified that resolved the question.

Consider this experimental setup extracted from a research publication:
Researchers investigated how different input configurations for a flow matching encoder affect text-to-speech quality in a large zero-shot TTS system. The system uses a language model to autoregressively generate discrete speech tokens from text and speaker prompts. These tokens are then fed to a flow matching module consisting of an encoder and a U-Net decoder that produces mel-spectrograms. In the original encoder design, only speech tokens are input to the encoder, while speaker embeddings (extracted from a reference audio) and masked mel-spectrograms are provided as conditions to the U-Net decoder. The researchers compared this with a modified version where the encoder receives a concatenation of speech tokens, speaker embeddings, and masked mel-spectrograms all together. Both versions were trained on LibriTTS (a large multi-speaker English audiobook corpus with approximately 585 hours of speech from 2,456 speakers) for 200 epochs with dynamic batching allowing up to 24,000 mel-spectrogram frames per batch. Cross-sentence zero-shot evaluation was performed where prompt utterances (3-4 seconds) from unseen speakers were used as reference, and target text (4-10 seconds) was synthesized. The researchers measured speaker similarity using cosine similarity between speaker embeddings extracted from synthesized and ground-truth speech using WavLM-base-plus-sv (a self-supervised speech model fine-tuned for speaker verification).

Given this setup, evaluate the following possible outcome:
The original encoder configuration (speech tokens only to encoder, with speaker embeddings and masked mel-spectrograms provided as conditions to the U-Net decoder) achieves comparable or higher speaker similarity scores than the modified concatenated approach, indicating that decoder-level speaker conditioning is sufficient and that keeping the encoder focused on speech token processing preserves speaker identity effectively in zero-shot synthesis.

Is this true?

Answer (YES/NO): NO